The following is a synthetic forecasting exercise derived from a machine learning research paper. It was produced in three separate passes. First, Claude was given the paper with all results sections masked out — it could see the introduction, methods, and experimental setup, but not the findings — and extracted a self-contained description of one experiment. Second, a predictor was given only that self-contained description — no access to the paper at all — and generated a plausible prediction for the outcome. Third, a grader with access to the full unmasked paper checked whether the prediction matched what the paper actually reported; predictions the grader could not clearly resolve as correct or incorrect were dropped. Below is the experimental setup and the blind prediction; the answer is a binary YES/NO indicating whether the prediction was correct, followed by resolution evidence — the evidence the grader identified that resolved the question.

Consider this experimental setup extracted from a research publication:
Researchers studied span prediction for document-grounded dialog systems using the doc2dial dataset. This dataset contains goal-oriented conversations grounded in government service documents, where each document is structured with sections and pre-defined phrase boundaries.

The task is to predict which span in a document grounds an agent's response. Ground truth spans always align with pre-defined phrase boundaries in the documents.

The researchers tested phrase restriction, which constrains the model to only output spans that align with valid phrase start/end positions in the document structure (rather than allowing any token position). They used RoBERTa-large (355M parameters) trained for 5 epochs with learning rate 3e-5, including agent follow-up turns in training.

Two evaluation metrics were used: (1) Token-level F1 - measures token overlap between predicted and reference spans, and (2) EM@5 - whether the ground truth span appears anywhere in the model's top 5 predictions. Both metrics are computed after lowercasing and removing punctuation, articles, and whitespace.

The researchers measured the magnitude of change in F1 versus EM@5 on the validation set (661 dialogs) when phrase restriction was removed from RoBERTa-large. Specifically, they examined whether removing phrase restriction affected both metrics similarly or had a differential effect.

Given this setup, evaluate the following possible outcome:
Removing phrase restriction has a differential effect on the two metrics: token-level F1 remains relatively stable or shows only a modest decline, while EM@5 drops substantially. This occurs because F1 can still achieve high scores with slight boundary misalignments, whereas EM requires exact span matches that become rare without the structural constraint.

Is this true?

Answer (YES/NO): YES